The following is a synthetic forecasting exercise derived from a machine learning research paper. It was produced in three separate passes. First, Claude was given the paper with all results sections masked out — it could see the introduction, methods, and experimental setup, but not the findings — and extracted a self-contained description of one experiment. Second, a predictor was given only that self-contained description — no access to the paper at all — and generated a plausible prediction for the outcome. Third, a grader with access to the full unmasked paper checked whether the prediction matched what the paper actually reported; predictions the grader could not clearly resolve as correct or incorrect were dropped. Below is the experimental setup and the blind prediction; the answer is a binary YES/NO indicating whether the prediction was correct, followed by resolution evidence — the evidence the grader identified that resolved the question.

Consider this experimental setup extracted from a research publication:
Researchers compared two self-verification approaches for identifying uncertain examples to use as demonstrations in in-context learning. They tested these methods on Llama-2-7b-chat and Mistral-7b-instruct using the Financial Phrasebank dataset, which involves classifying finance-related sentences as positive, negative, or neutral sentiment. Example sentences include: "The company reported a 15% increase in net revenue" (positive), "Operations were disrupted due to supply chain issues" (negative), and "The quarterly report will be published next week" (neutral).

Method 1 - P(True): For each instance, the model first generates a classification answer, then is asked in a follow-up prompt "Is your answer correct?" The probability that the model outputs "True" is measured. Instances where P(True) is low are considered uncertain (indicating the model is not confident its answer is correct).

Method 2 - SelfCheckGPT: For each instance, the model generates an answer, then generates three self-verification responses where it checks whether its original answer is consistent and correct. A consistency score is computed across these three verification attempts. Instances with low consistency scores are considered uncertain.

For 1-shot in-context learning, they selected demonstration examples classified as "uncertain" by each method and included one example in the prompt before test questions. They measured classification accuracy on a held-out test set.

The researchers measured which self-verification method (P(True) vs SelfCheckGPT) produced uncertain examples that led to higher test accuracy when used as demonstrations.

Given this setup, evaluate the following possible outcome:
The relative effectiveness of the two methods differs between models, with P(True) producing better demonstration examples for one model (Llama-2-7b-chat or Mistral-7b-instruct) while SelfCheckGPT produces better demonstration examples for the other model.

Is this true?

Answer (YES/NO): YES